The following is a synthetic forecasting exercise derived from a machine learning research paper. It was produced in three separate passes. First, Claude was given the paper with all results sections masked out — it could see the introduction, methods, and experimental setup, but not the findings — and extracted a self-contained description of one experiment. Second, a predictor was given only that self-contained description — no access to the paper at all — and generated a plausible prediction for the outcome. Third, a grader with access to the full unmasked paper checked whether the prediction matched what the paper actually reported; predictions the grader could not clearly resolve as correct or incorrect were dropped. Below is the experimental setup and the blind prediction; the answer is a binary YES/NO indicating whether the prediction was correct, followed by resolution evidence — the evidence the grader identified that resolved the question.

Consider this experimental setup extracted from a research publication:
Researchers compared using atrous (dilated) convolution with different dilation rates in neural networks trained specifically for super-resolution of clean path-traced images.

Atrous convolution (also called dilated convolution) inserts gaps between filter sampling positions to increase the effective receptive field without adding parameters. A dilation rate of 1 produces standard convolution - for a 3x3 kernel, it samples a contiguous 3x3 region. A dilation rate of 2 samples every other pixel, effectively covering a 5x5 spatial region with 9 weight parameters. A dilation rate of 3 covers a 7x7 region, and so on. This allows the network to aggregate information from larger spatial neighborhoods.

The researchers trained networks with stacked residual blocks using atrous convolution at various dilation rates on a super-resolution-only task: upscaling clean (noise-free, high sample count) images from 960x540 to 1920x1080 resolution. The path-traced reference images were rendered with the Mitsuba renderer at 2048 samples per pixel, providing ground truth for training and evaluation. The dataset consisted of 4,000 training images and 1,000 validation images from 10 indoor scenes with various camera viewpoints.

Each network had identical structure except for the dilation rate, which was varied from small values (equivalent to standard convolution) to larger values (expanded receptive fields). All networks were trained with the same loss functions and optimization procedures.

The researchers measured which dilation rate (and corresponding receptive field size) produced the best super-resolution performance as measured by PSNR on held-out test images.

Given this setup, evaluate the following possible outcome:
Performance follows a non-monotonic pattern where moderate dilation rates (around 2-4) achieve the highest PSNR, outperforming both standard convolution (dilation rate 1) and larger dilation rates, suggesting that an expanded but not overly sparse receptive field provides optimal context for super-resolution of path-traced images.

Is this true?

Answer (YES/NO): NO